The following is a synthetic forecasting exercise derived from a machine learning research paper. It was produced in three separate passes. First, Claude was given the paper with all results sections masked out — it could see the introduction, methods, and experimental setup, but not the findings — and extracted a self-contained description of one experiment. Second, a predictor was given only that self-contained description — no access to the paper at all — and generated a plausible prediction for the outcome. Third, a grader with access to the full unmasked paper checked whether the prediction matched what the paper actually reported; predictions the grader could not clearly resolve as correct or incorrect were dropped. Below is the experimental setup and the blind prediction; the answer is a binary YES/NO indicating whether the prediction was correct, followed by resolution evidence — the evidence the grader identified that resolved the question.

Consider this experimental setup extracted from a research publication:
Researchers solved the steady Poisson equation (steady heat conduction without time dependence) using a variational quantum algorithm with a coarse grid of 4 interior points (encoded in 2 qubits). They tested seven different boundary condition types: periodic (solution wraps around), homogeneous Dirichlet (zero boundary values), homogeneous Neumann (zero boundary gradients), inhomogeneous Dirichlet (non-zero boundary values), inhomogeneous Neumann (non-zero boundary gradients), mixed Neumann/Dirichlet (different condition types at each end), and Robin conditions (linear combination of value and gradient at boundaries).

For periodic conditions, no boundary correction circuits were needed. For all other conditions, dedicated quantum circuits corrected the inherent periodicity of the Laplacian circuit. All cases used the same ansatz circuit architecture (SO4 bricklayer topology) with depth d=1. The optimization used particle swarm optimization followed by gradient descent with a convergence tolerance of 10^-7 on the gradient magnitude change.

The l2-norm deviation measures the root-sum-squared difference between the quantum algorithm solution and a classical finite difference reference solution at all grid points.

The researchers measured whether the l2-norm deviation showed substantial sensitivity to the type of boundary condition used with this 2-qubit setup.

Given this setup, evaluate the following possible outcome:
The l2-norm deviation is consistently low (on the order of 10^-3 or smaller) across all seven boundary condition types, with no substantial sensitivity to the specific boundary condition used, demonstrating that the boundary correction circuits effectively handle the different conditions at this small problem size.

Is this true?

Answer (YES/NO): YES